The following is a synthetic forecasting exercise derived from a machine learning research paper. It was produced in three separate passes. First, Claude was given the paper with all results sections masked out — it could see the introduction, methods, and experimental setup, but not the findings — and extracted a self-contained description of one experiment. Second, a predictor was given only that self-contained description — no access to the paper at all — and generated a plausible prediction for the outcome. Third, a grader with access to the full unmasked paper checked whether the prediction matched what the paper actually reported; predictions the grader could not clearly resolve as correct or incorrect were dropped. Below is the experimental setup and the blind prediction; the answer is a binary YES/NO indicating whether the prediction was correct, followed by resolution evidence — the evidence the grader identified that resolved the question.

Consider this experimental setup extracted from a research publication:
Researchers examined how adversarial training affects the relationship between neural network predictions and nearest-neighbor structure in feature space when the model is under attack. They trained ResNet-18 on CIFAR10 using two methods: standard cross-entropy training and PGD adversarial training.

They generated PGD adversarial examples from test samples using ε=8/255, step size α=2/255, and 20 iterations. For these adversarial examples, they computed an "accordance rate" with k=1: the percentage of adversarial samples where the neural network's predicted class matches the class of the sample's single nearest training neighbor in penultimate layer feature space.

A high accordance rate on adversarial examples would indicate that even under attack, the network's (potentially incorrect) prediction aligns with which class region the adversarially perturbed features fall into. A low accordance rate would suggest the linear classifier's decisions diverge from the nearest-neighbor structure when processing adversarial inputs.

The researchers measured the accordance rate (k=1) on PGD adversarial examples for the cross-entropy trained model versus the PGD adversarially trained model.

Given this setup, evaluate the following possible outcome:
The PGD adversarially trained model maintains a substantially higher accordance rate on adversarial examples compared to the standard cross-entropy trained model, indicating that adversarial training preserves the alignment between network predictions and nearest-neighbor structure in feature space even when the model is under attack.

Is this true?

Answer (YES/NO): NO